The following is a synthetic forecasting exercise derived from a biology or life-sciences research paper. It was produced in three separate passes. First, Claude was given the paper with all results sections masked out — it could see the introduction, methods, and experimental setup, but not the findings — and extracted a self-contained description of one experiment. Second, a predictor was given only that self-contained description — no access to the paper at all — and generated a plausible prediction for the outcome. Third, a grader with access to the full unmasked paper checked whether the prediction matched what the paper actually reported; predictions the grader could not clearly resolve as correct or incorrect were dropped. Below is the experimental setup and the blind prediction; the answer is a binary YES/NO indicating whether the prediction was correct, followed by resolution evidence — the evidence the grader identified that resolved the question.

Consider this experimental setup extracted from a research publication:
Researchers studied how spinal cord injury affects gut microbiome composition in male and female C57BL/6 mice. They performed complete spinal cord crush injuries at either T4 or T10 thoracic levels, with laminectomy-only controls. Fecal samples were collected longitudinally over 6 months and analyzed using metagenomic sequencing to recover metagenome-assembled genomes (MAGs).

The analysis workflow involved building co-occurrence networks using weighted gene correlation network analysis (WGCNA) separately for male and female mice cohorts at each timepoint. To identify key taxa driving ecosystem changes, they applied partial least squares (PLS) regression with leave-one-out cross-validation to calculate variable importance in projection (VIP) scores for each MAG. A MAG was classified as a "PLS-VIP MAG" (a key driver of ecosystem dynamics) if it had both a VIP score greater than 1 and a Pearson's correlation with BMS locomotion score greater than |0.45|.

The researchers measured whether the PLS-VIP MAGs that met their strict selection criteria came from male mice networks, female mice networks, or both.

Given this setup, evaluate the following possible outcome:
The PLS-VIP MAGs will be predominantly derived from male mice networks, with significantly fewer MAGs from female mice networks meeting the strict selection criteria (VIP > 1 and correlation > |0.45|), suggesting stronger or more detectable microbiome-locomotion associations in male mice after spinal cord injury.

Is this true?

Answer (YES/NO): YES